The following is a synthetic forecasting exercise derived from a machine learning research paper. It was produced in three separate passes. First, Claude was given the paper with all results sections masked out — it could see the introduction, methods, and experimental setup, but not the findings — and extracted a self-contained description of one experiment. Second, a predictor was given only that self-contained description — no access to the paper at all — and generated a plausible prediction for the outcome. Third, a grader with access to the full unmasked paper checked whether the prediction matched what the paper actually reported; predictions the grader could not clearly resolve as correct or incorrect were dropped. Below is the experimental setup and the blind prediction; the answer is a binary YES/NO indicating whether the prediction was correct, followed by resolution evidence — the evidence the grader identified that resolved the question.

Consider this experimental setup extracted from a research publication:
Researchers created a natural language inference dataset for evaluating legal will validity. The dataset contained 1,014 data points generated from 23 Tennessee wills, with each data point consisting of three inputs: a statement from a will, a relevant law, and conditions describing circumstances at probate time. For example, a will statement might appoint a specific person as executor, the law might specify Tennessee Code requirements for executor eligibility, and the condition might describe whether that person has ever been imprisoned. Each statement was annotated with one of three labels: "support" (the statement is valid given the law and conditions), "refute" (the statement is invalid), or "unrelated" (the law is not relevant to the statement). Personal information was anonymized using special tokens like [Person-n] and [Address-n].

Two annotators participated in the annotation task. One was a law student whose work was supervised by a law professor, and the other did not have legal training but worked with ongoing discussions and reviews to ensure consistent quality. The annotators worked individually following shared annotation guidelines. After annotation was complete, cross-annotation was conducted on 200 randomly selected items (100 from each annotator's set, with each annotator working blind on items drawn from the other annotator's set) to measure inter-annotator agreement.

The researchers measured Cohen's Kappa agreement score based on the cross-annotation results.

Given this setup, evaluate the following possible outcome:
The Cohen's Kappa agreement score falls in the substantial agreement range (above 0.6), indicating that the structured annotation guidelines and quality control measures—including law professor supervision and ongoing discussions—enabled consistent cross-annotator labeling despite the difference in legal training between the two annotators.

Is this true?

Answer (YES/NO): NO